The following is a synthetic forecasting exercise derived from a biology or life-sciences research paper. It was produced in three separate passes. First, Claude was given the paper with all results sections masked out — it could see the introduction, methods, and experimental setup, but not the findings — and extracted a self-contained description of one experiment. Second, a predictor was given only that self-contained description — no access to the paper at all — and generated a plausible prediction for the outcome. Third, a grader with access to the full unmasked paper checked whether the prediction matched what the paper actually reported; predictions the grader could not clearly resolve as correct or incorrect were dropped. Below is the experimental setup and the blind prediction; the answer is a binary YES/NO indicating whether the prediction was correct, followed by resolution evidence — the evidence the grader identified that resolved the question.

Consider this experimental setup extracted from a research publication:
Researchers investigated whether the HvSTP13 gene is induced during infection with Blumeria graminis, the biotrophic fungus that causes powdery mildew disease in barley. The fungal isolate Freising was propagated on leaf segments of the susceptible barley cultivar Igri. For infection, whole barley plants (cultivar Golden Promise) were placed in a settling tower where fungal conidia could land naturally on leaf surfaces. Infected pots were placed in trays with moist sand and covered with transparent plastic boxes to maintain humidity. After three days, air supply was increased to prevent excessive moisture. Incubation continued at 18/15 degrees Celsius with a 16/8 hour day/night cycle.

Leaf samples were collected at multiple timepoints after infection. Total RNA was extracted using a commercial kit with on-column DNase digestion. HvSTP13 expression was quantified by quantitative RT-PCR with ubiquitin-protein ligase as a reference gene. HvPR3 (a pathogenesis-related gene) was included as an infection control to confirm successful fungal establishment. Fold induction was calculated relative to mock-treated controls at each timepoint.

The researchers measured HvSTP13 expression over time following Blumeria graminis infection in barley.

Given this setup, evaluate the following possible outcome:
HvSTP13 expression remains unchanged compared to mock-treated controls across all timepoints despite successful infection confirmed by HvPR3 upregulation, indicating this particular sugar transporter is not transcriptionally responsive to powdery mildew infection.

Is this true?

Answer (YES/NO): NO